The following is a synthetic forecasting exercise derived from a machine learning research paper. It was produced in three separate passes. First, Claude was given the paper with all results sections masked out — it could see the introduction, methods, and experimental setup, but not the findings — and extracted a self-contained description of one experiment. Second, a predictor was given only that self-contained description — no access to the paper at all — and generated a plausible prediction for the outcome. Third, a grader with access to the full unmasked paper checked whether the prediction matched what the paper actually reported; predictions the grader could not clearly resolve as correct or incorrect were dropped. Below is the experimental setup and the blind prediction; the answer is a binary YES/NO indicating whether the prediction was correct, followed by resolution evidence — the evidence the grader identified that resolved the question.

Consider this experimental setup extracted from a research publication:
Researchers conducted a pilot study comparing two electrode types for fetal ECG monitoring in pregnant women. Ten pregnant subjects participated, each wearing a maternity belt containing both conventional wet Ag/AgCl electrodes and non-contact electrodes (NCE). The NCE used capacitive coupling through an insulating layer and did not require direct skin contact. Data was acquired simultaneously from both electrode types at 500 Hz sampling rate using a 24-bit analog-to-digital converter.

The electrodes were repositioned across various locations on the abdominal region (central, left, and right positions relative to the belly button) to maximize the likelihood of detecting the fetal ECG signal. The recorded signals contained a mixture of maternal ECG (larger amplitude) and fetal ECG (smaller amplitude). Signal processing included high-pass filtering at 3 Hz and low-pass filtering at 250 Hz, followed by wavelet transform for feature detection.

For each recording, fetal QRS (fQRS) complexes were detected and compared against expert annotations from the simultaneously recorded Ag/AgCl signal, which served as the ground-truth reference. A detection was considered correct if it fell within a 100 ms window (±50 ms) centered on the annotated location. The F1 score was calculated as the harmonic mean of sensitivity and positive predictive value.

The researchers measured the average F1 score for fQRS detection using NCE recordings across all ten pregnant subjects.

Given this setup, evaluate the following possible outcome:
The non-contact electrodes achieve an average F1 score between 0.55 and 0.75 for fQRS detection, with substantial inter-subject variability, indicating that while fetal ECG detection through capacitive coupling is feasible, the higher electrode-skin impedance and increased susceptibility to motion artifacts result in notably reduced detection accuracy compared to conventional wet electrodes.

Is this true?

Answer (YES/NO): NO